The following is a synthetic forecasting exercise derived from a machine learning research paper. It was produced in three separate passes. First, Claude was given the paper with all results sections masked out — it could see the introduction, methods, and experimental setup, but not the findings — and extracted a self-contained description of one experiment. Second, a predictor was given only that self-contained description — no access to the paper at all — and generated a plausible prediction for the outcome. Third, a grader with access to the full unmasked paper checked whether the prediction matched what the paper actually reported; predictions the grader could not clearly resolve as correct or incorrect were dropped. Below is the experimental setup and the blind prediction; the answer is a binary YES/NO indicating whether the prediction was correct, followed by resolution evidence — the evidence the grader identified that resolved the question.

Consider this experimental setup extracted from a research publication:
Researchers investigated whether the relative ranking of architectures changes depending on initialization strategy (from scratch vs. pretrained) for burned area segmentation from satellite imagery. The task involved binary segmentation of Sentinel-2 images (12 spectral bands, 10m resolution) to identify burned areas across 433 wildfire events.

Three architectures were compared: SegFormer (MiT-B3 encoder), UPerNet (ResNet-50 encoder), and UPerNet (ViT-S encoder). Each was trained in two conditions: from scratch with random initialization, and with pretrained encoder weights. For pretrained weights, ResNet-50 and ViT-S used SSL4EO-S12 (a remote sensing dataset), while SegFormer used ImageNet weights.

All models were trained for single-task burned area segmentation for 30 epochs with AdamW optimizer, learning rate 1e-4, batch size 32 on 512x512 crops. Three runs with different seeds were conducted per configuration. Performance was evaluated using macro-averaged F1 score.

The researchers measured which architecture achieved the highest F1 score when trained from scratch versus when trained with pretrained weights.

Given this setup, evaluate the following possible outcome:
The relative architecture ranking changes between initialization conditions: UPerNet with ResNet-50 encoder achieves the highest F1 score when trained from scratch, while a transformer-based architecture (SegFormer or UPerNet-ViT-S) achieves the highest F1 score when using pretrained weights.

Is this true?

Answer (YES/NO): NO